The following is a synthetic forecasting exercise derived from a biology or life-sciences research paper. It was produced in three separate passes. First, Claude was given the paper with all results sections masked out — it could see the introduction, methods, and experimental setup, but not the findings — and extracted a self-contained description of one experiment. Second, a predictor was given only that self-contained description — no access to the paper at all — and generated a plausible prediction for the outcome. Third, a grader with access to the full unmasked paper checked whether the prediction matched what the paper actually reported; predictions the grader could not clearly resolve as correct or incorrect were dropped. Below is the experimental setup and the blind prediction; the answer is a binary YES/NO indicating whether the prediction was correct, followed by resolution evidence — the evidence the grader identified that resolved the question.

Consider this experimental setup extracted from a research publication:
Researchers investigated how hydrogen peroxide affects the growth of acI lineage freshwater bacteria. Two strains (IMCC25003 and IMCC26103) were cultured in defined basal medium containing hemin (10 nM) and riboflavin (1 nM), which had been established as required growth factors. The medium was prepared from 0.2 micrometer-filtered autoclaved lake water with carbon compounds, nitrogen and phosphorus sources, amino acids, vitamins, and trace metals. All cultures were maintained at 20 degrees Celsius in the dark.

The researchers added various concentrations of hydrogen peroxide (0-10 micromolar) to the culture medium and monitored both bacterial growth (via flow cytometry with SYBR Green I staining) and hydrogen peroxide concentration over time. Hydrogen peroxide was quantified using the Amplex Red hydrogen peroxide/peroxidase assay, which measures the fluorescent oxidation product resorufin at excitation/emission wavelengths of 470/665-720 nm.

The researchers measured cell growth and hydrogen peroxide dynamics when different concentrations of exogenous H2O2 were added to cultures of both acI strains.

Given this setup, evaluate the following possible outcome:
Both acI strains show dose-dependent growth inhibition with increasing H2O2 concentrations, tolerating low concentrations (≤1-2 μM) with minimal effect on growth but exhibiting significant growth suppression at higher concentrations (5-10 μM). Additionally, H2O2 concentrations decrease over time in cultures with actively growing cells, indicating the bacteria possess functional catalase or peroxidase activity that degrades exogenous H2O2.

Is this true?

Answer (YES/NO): NO